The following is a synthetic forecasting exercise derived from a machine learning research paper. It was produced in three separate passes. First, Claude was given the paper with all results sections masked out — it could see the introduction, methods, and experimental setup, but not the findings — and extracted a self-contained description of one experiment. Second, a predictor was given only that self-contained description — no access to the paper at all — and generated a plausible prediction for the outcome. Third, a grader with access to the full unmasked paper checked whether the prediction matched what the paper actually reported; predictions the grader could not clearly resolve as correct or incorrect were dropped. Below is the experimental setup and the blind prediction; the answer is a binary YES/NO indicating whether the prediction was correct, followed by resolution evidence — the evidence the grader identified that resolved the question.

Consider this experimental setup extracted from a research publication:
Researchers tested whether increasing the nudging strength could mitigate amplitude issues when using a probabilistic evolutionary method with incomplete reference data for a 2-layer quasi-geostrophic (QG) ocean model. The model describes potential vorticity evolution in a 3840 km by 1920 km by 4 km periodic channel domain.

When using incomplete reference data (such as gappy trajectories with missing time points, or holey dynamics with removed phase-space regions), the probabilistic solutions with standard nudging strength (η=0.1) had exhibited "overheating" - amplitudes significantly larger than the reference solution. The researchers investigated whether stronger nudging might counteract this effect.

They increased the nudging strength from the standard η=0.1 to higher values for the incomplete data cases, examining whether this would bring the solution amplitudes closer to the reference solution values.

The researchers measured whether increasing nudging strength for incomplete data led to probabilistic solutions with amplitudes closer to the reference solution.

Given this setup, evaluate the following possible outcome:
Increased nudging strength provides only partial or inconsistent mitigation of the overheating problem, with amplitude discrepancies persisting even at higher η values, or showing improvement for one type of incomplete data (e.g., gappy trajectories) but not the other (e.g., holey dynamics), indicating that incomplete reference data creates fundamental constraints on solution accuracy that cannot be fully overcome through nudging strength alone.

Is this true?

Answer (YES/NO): NO